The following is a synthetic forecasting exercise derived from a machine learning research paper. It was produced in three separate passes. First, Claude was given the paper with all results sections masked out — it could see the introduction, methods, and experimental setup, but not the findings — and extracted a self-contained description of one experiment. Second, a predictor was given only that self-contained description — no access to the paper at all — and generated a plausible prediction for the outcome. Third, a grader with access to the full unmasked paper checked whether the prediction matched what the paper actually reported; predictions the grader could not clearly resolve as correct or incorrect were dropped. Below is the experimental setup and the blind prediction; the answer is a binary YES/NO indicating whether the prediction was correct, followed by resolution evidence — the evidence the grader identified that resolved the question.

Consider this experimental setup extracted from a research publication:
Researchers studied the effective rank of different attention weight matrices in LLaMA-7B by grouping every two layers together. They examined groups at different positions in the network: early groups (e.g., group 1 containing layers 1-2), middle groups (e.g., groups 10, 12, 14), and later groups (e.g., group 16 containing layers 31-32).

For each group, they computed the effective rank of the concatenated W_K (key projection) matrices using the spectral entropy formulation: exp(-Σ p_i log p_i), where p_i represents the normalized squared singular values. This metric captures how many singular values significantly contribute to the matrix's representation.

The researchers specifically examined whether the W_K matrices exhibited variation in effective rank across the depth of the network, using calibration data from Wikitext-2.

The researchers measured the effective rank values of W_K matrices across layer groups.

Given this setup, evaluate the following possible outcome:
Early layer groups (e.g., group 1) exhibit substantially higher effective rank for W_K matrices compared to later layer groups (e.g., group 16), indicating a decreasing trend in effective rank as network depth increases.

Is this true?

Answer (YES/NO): NO